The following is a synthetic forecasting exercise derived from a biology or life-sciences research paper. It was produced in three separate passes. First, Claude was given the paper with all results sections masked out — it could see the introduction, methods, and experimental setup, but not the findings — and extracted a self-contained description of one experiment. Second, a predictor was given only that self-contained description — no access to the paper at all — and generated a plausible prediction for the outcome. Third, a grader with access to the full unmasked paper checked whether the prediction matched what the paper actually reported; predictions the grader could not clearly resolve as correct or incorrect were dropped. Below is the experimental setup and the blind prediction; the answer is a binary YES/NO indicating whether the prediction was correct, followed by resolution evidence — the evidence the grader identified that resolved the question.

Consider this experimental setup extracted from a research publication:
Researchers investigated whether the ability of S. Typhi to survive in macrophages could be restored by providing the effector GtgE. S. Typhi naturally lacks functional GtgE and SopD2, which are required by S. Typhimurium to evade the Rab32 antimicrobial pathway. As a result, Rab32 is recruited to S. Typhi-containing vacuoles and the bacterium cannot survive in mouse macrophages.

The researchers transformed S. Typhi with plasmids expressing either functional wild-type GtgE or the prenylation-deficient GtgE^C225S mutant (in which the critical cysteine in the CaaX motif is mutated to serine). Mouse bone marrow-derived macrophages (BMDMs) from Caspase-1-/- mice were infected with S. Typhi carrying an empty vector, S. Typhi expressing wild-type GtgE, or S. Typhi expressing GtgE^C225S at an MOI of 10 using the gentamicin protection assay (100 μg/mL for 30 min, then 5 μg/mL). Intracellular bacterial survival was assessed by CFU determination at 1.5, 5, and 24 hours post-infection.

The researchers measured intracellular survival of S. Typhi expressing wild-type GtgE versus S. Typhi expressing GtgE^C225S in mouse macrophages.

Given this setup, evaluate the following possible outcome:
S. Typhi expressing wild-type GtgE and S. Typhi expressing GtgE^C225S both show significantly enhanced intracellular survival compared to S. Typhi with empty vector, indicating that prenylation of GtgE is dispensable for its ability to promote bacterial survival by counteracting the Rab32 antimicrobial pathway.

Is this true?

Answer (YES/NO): NO